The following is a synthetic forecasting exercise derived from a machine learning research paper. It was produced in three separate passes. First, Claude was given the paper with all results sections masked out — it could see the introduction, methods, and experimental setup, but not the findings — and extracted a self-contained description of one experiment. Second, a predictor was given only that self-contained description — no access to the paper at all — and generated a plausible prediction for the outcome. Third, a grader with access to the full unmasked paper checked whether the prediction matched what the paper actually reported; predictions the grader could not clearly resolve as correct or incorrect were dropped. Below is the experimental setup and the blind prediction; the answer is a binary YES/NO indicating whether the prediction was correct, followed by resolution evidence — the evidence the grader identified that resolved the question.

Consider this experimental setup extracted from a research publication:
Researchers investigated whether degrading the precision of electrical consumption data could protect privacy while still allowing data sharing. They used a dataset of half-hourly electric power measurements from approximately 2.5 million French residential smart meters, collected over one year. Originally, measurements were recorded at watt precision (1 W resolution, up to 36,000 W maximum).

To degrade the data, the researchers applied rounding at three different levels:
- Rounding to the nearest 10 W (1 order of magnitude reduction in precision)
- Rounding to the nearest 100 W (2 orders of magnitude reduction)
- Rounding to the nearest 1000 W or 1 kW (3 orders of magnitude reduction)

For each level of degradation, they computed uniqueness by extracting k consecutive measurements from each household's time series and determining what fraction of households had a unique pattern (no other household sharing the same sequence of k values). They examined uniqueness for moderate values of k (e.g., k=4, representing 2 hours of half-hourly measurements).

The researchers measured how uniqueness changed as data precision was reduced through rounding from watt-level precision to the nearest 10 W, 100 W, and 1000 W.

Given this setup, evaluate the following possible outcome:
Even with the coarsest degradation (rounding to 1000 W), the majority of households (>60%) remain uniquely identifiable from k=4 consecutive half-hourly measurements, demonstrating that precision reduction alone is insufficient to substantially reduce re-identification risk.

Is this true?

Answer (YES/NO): NO